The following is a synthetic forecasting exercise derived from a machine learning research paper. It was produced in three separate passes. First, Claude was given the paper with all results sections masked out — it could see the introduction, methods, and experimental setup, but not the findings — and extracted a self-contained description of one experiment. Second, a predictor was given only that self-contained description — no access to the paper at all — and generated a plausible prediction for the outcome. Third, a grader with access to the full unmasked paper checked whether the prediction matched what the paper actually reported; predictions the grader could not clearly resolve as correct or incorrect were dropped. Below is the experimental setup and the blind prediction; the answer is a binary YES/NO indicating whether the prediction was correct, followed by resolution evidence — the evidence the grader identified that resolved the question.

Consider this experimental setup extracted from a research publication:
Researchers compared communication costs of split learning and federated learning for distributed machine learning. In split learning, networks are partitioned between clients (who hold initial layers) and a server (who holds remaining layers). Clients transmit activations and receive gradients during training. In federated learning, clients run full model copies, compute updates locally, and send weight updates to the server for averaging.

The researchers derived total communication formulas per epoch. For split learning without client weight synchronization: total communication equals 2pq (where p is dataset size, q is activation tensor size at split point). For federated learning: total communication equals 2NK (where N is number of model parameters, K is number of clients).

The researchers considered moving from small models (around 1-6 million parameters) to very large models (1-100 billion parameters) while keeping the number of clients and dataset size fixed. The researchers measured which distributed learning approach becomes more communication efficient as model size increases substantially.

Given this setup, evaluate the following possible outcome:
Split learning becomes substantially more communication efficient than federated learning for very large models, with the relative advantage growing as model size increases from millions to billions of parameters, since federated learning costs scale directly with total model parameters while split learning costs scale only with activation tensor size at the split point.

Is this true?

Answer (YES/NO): YES